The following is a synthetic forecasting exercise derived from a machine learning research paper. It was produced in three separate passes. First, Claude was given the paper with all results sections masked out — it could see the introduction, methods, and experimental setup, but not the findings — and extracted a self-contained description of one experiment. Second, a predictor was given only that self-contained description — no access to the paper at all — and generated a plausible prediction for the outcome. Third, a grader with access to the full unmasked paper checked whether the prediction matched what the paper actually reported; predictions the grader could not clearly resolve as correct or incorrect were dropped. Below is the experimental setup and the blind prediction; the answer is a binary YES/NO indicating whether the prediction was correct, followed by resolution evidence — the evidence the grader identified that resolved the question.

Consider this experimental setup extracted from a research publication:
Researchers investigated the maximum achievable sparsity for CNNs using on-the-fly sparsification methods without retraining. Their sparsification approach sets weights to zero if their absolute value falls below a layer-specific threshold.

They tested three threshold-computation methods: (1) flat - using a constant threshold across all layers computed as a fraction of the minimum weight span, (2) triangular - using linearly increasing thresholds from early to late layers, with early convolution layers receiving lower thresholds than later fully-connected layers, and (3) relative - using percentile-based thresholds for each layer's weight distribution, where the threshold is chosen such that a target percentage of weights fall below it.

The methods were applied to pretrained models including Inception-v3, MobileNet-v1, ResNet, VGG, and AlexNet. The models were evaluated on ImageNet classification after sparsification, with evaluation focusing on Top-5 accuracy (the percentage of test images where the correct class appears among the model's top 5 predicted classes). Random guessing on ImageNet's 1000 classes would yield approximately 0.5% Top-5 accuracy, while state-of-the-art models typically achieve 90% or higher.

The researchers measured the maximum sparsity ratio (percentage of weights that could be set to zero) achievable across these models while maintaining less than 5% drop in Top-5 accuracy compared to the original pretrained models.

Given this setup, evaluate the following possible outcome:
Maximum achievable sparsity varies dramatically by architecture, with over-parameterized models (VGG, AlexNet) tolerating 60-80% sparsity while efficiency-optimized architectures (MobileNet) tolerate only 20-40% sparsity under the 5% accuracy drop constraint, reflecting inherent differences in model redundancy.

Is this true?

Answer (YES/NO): NO